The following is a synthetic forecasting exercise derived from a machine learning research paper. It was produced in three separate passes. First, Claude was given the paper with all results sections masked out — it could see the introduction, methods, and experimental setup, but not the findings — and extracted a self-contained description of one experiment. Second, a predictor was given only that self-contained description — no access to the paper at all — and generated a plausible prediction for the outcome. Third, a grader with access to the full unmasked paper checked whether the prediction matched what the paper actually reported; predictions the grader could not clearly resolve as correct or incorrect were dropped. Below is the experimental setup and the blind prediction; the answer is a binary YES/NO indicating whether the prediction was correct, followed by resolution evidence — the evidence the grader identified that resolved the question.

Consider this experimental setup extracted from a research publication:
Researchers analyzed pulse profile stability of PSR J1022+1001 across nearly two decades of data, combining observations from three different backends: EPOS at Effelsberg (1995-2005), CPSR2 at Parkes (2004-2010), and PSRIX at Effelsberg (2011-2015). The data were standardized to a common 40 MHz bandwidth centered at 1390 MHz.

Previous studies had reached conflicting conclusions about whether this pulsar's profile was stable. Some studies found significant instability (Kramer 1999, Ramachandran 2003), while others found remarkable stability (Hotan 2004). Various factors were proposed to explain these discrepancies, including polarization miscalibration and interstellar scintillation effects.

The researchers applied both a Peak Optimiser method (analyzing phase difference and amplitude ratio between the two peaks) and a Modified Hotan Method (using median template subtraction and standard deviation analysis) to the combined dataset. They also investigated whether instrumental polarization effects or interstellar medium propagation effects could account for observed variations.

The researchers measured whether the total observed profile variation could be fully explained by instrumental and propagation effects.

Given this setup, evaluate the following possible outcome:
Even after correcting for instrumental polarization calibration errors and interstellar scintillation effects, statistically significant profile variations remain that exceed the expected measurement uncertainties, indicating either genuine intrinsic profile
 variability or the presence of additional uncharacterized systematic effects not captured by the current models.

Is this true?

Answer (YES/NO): YES